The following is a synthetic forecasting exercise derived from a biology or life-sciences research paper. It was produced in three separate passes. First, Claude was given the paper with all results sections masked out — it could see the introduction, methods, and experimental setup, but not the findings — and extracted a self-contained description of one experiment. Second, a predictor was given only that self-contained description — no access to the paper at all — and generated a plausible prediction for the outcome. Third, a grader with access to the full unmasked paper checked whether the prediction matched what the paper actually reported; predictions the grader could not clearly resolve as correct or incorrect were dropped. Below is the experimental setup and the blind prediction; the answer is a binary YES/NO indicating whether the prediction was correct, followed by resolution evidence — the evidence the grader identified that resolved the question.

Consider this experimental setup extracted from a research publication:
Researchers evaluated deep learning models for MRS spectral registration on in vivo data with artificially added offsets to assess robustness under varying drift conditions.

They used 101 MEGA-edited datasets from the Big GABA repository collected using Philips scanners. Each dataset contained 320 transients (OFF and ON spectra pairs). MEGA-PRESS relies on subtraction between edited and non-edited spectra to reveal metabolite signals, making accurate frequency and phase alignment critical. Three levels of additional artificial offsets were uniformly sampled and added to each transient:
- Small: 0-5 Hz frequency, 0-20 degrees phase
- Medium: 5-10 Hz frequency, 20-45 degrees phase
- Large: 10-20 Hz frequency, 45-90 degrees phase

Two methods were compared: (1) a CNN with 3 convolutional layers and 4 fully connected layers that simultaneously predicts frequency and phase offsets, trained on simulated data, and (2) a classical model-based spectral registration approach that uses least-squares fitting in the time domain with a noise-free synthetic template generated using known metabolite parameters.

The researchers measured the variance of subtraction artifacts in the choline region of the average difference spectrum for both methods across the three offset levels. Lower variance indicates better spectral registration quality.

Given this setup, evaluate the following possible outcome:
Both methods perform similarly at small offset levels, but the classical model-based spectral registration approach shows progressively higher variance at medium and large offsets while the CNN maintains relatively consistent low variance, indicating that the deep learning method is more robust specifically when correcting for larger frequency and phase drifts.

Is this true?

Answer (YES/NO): NO